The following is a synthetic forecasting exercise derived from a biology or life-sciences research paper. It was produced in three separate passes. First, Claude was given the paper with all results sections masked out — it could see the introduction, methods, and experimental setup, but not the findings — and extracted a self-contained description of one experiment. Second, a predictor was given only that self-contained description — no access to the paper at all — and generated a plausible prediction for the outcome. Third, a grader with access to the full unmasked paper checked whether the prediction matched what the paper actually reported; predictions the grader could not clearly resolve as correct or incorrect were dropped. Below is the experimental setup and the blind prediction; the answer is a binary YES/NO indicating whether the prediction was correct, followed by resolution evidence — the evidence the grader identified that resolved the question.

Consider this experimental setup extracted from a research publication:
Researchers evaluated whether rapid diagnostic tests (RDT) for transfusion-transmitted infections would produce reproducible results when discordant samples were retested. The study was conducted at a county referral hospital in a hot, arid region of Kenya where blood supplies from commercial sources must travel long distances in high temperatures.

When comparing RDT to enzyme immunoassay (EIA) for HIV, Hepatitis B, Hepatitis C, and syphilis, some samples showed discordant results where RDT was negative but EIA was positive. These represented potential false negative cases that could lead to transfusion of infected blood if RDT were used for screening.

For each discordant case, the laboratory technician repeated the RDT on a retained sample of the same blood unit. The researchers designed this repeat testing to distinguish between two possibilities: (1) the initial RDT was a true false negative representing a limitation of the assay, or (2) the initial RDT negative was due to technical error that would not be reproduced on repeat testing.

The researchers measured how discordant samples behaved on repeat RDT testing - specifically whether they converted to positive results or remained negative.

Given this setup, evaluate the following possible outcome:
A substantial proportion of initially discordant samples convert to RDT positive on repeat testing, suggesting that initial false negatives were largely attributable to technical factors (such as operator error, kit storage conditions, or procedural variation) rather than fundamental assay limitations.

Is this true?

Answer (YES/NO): NO